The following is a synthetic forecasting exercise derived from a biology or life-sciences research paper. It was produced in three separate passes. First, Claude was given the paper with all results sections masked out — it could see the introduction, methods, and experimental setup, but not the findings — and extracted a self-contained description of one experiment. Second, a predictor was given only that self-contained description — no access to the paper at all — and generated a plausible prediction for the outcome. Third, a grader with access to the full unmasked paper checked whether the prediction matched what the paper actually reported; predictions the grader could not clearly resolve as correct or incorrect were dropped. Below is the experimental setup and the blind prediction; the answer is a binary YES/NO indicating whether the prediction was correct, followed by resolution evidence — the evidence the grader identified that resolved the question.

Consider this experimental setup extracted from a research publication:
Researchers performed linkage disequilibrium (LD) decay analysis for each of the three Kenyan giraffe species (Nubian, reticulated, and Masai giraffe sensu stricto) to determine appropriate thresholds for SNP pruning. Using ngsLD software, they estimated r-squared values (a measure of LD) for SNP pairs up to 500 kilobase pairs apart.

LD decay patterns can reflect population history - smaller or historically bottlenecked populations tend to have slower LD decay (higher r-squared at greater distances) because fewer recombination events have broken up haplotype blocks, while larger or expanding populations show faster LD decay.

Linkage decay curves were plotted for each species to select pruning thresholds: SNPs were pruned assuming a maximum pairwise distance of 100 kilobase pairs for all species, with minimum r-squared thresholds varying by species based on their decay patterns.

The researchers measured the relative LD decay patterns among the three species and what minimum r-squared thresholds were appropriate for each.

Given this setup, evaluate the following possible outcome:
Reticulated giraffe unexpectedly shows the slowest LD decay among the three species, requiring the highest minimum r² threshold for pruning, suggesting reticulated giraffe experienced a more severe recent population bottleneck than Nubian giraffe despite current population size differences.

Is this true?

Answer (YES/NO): NO